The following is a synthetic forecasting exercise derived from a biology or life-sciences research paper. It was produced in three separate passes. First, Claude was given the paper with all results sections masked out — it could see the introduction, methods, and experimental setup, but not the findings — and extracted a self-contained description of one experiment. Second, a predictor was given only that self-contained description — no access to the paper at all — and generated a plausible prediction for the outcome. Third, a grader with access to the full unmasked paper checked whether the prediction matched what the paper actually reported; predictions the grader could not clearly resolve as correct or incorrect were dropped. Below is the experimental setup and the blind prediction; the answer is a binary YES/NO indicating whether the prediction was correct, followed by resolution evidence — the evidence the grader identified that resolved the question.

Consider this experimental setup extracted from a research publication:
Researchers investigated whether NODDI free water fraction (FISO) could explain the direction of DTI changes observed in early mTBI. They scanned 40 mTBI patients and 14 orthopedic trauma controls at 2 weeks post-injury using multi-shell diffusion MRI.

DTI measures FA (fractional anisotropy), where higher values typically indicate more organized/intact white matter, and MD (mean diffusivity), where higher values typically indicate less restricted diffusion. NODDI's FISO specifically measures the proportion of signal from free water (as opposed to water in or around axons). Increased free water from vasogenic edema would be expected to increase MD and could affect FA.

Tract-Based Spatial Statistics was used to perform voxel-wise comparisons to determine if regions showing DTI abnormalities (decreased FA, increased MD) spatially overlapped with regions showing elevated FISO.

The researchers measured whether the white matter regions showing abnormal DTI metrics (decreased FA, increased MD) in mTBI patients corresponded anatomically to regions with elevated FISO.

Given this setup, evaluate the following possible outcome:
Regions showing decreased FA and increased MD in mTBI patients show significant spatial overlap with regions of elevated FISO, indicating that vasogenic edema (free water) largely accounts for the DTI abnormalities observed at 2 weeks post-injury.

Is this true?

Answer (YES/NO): YES